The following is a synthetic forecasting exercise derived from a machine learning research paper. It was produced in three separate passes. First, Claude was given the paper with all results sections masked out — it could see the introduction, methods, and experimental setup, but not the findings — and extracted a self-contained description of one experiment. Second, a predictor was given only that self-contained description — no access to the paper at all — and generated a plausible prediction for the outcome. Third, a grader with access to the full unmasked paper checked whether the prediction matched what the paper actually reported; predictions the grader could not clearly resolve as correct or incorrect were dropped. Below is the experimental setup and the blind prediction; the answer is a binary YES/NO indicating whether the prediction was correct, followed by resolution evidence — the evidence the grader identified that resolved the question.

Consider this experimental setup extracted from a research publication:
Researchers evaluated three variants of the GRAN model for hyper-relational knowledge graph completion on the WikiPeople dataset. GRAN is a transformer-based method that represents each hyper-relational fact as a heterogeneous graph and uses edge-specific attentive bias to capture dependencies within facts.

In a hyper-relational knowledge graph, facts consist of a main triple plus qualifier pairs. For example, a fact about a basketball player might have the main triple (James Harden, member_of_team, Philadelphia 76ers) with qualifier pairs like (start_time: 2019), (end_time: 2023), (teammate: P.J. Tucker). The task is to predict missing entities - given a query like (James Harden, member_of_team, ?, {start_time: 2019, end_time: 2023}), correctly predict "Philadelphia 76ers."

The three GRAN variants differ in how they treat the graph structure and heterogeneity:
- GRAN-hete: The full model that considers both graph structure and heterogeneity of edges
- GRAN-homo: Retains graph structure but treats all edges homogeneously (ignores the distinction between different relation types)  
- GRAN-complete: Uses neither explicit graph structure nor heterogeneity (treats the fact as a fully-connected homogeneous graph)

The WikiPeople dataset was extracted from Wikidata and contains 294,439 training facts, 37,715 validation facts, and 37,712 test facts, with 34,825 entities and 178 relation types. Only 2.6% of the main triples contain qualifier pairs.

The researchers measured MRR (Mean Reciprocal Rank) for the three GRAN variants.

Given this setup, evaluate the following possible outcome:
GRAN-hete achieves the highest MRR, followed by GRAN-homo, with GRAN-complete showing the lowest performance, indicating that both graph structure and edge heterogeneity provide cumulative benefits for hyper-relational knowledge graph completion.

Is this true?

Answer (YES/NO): NO